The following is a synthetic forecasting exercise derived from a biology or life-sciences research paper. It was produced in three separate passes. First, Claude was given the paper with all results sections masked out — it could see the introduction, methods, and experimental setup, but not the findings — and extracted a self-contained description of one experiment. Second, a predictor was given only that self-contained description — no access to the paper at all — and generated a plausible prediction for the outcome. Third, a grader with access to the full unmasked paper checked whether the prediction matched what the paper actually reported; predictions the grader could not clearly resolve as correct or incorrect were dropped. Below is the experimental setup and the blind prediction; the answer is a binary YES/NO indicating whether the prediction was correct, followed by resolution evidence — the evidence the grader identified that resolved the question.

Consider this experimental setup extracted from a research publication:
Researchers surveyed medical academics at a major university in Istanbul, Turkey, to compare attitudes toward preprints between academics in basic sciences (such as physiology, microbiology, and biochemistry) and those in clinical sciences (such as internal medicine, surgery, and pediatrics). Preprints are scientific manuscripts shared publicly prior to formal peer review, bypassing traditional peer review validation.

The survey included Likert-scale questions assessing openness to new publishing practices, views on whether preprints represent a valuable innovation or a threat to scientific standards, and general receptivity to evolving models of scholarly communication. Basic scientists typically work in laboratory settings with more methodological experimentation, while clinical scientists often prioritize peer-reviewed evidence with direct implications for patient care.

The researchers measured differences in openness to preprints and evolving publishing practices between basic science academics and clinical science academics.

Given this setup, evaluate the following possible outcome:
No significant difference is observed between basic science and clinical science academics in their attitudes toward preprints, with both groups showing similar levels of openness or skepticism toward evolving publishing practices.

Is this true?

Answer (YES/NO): NO